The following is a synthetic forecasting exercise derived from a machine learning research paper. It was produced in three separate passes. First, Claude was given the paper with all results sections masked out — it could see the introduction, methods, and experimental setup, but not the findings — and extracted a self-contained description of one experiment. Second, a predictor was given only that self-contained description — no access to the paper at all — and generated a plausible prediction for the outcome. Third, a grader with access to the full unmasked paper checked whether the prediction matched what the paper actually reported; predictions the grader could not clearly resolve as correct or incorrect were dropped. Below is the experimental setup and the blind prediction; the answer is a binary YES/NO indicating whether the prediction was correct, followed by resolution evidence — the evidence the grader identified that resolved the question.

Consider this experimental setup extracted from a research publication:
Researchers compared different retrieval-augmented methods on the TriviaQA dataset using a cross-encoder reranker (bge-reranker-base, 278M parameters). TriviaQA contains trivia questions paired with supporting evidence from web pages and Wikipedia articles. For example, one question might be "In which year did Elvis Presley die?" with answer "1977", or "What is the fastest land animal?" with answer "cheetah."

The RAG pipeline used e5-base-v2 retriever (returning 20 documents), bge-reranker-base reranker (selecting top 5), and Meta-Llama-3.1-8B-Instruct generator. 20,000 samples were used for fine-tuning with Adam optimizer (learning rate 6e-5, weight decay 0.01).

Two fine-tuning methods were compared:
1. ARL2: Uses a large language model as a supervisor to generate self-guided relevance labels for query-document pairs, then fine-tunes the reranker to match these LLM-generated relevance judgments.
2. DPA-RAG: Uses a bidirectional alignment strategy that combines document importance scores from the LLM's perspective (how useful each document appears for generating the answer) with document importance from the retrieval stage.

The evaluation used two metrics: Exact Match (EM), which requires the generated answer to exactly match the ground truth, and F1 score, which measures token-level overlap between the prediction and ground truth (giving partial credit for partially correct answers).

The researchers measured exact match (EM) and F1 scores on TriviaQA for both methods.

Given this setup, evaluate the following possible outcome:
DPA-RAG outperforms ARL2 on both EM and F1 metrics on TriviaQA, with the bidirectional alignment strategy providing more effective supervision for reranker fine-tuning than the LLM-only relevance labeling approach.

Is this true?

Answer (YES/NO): YES